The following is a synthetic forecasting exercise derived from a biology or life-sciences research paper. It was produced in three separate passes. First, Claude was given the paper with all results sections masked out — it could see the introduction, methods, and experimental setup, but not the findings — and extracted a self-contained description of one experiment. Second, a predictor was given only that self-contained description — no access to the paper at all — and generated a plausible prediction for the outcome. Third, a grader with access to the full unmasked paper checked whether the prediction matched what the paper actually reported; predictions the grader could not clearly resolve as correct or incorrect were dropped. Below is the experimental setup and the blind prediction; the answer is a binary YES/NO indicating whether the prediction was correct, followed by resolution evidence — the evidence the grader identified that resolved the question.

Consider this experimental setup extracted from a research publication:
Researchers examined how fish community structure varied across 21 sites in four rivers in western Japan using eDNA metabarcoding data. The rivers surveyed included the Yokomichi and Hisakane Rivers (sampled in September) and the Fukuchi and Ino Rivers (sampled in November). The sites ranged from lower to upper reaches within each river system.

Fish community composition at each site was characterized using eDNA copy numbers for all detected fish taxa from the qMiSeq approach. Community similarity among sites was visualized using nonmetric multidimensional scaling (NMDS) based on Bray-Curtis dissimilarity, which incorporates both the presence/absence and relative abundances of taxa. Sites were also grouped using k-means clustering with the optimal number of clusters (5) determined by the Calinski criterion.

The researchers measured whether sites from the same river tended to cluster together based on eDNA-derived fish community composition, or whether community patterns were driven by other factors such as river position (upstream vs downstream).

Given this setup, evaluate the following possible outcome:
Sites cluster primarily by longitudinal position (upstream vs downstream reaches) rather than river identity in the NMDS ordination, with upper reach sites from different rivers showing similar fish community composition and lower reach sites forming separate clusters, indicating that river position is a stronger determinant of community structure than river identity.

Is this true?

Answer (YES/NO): NO